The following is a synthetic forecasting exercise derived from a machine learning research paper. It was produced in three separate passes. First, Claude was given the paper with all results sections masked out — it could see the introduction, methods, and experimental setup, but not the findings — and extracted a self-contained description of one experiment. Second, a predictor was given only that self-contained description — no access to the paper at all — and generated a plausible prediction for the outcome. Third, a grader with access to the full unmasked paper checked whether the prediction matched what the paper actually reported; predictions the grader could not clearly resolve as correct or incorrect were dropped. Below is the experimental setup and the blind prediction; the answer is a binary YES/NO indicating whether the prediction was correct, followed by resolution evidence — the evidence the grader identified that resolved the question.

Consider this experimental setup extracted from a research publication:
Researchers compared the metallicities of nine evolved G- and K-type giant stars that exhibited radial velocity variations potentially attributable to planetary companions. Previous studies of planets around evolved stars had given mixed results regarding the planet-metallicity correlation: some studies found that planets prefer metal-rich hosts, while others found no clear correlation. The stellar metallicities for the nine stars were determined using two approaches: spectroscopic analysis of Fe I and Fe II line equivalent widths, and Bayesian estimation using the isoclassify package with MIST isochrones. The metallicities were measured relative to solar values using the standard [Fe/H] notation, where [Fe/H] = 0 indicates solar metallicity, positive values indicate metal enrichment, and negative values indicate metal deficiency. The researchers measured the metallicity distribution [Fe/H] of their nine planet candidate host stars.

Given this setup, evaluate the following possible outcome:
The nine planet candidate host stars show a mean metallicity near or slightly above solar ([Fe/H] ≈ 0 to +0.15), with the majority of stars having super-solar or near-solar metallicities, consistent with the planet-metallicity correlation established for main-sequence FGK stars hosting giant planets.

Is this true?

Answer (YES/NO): NO